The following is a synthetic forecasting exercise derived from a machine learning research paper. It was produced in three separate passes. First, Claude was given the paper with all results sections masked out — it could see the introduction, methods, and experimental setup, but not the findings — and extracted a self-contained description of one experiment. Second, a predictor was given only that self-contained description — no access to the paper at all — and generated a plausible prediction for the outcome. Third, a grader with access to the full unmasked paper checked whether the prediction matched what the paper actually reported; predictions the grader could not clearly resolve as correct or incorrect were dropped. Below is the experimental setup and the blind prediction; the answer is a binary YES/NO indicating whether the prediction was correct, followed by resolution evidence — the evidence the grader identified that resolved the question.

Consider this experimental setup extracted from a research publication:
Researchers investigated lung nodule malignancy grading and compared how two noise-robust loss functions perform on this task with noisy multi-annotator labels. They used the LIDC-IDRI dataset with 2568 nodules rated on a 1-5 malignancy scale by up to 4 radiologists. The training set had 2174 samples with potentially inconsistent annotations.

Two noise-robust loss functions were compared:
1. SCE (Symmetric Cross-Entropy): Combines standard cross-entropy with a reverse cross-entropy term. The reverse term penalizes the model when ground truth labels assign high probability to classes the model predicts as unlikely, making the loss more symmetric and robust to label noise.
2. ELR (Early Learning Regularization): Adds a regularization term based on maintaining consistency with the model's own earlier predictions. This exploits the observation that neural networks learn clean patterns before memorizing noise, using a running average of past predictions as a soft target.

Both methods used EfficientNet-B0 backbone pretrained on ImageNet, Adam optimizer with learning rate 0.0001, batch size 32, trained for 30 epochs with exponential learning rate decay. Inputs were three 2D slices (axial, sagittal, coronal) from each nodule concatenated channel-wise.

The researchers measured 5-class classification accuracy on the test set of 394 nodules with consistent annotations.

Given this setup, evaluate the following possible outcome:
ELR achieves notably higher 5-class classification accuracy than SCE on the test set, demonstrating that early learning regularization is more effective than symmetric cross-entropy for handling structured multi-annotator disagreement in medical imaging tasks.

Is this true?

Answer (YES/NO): NO